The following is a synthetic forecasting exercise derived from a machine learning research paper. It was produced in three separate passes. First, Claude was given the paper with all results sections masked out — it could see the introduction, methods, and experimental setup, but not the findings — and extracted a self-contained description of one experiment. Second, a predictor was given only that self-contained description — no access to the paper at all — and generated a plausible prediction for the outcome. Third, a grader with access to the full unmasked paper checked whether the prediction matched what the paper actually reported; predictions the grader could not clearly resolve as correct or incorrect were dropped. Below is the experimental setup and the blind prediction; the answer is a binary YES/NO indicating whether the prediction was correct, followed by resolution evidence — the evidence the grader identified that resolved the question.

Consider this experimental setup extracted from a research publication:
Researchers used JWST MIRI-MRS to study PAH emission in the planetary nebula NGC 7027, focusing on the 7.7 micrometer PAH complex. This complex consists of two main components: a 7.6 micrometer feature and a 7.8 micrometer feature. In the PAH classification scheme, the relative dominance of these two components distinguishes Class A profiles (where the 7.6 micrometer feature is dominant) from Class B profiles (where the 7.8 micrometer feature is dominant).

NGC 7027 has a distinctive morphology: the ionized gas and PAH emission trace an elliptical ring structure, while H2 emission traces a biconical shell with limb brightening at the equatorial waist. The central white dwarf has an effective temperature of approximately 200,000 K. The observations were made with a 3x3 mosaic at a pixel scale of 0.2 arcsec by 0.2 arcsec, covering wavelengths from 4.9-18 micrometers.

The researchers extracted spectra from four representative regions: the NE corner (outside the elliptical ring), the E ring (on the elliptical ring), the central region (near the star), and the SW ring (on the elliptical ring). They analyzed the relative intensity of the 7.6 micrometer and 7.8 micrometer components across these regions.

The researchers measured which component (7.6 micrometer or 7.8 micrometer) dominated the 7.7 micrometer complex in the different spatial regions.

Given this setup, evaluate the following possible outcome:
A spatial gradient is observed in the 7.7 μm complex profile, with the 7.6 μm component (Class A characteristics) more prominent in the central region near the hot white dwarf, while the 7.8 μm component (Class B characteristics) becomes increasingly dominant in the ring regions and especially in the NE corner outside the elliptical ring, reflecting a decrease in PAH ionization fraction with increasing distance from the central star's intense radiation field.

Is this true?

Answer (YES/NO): NO